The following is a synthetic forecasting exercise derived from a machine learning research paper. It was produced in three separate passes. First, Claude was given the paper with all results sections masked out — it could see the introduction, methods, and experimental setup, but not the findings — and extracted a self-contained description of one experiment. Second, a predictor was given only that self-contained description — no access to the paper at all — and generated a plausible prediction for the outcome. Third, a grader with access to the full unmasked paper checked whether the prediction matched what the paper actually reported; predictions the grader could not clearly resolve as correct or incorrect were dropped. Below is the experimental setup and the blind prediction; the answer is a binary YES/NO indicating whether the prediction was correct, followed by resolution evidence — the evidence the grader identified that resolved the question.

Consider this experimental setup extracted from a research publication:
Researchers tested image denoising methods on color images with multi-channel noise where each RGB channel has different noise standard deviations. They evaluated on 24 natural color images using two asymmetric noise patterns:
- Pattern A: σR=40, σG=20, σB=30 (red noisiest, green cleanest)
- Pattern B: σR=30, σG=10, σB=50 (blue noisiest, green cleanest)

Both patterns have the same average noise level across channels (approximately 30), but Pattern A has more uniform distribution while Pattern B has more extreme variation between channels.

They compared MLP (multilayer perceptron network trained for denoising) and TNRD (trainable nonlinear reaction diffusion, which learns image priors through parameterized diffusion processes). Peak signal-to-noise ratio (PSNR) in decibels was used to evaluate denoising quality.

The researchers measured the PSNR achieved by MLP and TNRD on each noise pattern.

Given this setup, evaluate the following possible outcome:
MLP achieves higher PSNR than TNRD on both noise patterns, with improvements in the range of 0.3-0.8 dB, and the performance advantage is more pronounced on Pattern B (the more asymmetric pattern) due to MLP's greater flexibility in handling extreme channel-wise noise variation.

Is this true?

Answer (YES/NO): NO